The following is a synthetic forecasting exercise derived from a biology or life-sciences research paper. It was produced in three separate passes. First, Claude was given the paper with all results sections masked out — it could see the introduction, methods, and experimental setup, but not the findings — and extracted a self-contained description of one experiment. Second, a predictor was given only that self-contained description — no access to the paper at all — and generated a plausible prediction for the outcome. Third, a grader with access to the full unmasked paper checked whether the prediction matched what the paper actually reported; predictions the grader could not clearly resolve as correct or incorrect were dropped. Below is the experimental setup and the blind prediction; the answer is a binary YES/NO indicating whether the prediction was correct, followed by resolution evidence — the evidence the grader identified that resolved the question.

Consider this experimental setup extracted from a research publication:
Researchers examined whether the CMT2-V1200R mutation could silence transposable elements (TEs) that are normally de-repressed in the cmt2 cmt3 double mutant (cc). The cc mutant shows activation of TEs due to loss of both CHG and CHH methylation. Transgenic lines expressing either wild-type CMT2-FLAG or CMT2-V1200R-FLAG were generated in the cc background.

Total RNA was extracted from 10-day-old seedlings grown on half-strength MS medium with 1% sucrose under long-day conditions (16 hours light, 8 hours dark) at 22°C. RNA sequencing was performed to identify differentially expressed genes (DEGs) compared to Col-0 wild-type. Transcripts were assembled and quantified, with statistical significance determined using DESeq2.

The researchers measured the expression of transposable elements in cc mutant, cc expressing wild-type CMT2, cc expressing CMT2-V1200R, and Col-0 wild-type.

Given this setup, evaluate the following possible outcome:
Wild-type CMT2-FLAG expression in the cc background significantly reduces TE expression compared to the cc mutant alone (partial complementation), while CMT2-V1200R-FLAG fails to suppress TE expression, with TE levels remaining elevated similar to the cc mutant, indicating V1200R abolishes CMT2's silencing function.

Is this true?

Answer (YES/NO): NO